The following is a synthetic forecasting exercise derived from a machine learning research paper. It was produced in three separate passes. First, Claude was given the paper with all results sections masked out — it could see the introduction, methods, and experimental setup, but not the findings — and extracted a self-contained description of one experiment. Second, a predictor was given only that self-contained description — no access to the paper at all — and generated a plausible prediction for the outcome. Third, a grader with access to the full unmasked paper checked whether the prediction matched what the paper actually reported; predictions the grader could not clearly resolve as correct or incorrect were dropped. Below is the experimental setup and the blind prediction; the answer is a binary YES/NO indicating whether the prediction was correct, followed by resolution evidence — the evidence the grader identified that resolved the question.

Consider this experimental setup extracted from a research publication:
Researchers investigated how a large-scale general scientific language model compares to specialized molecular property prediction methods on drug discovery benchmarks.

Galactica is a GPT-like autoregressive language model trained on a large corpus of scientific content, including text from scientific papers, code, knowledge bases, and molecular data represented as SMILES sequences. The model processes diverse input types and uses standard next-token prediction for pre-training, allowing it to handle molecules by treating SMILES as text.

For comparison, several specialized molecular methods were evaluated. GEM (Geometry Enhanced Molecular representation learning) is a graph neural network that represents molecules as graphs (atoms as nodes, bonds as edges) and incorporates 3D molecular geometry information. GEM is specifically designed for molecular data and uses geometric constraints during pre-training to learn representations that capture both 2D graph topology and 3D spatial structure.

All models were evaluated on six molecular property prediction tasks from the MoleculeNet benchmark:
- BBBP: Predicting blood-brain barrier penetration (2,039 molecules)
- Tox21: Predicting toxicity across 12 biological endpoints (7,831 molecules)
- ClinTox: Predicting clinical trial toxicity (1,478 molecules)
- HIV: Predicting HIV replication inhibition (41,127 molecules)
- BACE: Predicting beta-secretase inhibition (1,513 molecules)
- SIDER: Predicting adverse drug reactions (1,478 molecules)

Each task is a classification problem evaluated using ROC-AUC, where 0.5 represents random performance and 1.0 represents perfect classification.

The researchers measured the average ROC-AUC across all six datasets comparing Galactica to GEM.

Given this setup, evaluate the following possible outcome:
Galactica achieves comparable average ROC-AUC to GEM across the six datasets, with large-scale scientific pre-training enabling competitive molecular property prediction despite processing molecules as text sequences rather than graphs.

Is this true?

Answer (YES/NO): NO